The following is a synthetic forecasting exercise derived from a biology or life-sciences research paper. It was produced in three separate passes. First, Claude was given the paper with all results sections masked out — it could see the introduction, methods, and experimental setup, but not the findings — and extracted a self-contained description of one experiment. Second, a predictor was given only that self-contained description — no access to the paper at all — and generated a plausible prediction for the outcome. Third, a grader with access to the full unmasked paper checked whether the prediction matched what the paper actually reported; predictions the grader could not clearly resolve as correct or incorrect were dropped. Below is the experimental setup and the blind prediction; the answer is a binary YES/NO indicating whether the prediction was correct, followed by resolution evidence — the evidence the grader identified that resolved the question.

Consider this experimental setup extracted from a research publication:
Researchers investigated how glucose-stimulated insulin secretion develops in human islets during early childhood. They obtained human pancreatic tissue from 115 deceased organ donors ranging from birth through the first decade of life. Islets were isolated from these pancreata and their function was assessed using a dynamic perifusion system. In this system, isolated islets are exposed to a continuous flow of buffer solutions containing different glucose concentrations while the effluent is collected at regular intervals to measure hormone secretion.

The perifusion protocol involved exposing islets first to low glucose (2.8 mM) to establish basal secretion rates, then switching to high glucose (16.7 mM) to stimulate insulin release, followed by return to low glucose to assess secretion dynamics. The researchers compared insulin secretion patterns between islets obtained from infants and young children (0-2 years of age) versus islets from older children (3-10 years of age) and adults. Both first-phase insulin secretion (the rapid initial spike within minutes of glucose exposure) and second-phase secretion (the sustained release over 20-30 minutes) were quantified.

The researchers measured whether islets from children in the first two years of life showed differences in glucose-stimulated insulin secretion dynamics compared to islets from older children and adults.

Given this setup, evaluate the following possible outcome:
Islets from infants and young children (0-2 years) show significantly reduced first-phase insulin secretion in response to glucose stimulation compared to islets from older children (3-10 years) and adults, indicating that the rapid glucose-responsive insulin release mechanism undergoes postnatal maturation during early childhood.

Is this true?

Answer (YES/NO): NO